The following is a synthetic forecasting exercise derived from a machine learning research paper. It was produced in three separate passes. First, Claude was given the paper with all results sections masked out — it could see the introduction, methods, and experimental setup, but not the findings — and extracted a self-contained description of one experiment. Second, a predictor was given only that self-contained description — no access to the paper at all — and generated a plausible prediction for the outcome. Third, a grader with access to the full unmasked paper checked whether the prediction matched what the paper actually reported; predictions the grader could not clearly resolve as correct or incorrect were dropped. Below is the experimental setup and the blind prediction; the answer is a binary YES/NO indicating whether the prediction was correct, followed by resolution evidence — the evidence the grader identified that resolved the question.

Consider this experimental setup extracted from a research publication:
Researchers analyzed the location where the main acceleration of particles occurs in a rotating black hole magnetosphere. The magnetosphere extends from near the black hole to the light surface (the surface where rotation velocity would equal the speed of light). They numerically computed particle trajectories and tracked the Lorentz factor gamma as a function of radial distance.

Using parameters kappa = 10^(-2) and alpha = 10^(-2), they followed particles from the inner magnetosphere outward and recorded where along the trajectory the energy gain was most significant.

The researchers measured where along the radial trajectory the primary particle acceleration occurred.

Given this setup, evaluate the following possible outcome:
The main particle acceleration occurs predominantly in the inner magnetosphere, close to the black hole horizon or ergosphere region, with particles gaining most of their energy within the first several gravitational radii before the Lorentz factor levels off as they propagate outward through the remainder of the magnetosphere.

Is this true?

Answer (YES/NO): NO